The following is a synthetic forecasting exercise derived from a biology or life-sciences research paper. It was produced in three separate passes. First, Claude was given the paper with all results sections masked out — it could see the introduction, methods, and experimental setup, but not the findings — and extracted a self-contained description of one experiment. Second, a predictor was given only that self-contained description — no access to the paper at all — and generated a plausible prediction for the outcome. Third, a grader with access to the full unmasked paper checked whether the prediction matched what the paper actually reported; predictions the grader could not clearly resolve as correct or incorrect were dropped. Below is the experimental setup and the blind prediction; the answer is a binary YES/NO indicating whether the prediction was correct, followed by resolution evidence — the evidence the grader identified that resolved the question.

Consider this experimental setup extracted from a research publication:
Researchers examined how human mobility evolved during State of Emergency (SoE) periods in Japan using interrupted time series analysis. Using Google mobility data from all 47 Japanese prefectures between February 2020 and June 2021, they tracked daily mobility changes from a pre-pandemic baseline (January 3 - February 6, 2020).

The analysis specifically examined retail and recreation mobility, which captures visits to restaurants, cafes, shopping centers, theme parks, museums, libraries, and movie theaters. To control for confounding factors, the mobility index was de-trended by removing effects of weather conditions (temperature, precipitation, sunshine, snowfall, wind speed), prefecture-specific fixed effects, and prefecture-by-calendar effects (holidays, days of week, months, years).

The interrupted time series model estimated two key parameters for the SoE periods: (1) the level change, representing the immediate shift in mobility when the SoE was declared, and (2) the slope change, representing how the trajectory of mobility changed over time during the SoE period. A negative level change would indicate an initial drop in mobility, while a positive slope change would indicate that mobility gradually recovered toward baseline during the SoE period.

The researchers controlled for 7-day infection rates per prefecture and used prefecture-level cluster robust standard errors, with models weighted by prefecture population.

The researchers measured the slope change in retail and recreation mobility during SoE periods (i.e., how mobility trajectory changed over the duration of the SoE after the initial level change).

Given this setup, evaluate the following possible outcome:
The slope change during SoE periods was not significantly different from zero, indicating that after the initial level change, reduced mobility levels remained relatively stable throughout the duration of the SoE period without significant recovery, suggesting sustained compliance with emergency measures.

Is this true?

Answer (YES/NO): NO